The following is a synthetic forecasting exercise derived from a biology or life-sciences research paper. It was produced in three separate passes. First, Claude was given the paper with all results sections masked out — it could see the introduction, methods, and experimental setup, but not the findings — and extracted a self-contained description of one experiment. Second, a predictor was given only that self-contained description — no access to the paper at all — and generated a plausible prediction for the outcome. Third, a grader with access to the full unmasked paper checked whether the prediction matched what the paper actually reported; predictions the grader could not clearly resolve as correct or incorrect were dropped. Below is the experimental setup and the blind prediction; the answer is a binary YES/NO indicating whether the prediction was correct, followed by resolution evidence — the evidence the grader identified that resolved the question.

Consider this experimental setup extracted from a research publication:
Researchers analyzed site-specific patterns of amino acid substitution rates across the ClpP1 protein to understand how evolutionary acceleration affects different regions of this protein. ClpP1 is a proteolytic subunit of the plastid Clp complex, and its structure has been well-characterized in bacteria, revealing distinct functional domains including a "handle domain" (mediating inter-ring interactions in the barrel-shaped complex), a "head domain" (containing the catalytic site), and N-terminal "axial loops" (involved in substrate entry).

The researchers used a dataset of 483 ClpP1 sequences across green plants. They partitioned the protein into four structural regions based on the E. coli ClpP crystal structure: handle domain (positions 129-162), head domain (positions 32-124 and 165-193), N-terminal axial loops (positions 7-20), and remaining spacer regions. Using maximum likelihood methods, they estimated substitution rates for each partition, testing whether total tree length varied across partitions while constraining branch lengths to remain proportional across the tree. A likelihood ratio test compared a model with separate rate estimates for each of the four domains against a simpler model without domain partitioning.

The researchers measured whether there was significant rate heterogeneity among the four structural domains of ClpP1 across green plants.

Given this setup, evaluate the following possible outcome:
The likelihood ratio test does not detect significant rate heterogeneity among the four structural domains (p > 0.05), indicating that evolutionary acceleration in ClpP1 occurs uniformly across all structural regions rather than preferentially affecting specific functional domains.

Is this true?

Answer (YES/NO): NO